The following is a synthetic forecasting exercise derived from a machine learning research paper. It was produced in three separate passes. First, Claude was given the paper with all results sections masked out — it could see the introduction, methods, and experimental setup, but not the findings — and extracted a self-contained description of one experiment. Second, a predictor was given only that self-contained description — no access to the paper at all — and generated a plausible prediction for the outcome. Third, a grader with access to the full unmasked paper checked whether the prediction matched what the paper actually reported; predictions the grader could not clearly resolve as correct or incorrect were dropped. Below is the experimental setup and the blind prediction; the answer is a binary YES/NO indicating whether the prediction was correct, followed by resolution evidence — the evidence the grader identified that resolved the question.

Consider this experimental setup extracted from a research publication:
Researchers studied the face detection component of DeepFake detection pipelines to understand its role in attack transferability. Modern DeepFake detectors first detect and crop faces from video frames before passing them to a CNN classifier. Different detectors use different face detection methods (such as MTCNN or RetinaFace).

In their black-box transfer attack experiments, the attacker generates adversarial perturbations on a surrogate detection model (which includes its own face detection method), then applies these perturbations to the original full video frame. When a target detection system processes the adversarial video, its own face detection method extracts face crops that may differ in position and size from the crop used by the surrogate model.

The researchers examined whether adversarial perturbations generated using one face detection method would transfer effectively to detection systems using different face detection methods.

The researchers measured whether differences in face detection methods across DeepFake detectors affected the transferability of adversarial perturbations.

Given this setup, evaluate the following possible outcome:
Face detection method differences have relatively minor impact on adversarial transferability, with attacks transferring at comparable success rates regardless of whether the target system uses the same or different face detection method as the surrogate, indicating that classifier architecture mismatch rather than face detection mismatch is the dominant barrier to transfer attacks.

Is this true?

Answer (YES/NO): NO